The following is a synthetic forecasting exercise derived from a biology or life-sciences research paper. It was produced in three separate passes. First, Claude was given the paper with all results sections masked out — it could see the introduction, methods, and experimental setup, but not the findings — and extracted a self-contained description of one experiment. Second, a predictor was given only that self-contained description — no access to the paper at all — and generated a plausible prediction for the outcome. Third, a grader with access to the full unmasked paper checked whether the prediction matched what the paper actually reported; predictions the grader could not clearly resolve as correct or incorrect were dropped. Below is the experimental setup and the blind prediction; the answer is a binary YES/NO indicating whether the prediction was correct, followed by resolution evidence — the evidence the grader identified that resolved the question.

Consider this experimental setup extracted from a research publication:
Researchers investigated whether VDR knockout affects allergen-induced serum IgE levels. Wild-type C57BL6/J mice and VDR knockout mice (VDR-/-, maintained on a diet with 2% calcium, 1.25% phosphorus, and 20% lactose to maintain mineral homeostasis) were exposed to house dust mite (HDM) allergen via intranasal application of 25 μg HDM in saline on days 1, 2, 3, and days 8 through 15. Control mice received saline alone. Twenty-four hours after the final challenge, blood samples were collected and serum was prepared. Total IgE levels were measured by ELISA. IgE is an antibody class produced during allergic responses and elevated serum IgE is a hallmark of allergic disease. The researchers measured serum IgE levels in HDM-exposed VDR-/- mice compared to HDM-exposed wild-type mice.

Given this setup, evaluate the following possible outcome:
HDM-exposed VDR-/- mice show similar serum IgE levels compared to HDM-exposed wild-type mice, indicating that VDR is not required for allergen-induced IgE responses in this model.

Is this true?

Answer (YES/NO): NO